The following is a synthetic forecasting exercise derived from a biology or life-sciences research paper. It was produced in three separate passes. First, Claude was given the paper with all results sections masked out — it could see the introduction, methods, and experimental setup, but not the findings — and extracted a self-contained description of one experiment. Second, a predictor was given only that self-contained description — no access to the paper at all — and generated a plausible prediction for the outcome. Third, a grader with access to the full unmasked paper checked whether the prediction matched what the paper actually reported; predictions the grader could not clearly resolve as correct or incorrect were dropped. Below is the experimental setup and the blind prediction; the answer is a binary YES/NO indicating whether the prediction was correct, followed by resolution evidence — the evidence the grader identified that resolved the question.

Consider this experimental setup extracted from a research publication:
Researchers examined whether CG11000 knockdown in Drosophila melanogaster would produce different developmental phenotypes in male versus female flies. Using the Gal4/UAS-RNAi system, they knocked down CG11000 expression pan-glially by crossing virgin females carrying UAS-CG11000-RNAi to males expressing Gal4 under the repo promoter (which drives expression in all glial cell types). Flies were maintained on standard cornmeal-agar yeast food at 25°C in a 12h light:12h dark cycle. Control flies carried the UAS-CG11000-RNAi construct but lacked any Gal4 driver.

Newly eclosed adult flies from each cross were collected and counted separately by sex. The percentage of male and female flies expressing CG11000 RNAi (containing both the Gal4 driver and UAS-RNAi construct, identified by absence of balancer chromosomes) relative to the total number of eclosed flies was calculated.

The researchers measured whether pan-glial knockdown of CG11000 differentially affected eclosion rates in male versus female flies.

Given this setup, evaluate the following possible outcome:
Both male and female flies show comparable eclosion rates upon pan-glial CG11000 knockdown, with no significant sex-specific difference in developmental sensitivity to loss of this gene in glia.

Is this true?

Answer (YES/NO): NO